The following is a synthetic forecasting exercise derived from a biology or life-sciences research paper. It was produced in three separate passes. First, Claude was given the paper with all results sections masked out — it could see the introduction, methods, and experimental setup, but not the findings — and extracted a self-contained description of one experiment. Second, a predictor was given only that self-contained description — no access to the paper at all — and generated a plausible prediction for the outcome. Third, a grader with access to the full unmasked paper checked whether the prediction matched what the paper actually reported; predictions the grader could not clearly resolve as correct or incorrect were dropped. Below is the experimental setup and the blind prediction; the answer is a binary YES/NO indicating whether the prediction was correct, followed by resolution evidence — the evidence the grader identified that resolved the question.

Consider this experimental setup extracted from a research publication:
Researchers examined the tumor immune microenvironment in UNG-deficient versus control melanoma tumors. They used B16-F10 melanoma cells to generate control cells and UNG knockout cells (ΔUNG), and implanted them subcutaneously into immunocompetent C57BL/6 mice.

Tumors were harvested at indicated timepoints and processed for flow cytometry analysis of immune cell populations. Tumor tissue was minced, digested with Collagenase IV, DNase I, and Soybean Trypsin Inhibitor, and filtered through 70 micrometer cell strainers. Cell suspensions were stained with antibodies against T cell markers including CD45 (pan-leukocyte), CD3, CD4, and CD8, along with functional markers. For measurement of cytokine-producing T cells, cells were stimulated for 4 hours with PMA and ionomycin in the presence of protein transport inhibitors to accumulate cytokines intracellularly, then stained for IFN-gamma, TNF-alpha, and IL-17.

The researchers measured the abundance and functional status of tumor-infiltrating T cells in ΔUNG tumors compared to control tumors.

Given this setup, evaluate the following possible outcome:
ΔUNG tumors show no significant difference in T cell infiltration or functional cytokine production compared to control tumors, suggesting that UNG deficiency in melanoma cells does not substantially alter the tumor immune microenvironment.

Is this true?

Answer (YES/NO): NO